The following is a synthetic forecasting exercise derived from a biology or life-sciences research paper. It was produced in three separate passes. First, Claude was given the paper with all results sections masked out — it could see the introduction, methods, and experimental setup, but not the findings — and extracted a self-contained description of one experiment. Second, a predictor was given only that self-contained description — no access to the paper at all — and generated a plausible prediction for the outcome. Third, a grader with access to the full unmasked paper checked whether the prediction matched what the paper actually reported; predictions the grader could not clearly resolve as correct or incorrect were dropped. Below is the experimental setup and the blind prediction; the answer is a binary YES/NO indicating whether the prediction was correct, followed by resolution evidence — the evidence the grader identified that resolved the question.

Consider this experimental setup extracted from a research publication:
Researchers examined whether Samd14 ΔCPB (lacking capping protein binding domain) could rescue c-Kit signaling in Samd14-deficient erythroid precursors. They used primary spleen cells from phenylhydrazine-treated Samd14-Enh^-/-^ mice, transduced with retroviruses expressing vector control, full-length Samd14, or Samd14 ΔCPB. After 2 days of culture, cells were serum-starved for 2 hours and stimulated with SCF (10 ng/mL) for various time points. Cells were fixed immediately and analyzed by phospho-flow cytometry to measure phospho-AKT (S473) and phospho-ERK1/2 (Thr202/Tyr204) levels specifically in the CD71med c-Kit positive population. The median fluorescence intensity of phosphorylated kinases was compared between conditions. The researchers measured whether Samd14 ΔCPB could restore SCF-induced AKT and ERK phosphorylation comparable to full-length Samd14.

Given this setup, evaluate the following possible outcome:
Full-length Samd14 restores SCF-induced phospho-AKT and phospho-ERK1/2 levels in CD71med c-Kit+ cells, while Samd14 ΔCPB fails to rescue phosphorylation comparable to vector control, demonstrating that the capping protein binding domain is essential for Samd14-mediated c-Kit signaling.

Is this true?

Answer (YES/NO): NO